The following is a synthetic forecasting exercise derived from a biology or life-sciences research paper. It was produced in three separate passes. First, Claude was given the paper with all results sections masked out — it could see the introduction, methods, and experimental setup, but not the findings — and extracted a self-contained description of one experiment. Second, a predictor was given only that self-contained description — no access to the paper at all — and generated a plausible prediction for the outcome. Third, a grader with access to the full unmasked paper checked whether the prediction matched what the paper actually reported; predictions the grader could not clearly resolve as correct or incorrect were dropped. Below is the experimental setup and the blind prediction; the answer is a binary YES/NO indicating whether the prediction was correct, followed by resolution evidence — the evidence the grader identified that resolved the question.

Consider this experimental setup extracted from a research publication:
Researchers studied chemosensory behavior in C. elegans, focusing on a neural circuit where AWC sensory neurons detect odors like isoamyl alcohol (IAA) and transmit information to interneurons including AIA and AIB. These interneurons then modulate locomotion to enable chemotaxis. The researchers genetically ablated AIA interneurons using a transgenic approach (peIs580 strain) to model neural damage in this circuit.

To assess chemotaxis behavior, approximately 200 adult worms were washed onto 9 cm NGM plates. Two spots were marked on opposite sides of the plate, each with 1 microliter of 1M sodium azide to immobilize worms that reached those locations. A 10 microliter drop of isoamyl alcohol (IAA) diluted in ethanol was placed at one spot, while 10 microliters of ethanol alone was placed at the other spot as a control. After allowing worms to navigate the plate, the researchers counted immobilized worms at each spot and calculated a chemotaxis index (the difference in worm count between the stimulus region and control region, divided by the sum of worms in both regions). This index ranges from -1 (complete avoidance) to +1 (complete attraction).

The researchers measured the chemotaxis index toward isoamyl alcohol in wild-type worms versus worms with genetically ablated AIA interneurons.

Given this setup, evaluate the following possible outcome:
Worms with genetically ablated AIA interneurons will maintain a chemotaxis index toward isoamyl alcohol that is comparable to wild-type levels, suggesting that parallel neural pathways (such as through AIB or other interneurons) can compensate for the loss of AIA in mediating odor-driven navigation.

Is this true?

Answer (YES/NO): NO